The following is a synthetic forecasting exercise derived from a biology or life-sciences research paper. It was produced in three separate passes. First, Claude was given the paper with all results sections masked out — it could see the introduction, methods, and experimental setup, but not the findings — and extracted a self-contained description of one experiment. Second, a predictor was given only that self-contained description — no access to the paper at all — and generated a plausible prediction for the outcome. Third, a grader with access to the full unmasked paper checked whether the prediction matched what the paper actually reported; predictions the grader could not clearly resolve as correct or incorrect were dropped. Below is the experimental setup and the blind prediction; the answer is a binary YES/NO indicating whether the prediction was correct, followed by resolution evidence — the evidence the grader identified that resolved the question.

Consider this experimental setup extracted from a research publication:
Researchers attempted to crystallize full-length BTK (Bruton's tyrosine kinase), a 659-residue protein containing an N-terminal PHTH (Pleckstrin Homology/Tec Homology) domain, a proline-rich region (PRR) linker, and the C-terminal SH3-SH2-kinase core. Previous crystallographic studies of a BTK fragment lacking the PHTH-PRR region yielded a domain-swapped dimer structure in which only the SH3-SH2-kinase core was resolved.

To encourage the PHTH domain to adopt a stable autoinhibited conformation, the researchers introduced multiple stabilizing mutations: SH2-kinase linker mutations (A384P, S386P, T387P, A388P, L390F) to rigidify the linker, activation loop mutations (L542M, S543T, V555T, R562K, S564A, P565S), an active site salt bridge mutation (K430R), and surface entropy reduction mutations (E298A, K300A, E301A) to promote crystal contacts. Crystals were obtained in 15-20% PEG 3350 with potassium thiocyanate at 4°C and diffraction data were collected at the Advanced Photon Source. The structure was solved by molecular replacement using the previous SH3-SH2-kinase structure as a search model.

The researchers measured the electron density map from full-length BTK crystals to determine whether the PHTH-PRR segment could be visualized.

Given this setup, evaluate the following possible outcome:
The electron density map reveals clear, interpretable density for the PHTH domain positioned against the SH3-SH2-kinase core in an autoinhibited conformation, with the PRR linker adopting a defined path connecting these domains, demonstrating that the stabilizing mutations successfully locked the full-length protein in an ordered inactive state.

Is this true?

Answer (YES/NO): NO